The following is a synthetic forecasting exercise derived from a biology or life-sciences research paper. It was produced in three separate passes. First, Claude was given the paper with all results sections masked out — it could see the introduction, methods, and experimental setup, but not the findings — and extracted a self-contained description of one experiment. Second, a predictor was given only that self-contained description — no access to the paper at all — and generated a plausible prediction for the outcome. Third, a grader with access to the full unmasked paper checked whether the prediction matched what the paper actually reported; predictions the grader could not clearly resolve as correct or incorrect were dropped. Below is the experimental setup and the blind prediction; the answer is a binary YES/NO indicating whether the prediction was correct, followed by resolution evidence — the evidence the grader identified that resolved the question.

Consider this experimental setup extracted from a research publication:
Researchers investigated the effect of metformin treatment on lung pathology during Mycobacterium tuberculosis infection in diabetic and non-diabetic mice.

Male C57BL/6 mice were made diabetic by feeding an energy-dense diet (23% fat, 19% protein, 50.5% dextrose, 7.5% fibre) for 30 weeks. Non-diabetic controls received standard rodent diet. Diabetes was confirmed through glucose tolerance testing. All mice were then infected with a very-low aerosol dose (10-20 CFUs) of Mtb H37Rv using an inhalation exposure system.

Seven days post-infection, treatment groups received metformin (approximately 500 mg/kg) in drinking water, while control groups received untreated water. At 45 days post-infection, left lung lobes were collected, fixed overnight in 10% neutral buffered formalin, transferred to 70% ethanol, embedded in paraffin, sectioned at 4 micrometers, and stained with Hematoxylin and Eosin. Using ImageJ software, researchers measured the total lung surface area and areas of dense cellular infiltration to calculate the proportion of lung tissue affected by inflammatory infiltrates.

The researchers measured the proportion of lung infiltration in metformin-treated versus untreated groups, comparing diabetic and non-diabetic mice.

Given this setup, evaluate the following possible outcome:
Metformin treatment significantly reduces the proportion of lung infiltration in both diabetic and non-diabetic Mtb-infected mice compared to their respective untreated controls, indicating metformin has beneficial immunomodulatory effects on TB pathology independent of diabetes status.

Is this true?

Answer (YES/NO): NO